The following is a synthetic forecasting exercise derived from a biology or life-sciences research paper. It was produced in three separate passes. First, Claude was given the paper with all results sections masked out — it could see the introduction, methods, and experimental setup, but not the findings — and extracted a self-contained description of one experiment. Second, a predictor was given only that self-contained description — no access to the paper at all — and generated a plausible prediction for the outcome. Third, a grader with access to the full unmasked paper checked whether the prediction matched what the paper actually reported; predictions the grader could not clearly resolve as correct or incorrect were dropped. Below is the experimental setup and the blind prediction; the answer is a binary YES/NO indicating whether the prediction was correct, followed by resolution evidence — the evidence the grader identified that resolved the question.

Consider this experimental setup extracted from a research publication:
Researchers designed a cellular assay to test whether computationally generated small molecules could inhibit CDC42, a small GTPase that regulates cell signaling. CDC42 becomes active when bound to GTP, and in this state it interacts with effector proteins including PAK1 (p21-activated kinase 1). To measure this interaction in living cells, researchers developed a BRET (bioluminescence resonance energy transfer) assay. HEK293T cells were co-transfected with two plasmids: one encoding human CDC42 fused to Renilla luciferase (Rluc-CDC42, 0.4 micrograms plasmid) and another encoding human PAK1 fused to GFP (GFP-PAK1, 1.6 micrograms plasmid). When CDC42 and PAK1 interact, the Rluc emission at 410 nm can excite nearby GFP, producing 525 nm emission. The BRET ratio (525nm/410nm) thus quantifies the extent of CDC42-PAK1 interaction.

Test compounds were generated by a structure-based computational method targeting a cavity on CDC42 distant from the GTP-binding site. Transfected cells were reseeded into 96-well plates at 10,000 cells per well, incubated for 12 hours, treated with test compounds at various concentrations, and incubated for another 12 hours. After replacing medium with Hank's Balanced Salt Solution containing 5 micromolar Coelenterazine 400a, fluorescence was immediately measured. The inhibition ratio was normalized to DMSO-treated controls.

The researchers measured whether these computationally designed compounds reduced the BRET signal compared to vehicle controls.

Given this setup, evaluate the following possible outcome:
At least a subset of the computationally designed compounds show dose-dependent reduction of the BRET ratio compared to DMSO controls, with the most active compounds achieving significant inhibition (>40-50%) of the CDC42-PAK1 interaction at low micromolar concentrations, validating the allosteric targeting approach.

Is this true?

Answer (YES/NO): NO